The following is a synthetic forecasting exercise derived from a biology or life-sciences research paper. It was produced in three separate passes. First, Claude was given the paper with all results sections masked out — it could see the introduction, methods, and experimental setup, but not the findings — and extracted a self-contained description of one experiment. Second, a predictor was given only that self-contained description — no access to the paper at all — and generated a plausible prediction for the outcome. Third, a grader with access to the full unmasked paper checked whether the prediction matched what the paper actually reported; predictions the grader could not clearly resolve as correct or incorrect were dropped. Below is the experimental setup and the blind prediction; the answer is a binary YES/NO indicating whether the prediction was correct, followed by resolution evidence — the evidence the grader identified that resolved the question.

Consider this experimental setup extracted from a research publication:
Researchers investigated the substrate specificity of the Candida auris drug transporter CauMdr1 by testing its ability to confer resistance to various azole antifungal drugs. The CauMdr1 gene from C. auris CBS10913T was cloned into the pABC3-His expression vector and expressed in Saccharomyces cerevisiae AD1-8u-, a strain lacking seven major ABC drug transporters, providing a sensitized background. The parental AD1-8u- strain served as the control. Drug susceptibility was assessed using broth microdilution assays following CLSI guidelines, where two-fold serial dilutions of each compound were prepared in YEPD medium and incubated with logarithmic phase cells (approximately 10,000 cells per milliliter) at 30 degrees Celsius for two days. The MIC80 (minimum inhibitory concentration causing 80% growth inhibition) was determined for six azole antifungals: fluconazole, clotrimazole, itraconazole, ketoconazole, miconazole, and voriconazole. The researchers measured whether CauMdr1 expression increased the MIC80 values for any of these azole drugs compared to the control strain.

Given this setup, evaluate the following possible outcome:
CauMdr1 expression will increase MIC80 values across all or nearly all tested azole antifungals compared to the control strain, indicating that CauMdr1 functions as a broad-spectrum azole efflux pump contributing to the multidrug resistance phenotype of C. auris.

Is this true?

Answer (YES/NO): NO